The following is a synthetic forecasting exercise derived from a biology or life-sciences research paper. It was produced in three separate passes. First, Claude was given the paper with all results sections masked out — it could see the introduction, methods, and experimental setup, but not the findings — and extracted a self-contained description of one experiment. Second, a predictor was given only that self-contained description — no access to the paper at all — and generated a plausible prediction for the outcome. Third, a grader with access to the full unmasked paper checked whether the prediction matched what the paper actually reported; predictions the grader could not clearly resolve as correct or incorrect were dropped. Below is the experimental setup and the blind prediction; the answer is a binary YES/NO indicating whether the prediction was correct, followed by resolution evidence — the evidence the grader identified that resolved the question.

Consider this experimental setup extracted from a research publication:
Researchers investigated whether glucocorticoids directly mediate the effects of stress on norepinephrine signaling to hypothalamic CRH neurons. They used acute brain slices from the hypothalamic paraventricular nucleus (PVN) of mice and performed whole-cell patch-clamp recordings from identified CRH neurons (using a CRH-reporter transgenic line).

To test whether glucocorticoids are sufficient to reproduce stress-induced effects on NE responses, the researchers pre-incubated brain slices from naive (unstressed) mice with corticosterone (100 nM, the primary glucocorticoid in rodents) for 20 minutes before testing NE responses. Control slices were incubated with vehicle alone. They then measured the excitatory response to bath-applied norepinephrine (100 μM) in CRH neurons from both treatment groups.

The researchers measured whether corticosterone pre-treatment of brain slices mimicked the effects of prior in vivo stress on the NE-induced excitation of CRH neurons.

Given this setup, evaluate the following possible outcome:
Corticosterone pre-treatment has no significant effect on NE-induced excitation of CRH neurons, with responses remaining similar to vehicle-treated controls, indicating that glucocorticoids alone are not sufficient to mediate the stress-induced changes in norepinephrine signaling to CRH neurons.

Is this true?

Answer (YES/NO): NO